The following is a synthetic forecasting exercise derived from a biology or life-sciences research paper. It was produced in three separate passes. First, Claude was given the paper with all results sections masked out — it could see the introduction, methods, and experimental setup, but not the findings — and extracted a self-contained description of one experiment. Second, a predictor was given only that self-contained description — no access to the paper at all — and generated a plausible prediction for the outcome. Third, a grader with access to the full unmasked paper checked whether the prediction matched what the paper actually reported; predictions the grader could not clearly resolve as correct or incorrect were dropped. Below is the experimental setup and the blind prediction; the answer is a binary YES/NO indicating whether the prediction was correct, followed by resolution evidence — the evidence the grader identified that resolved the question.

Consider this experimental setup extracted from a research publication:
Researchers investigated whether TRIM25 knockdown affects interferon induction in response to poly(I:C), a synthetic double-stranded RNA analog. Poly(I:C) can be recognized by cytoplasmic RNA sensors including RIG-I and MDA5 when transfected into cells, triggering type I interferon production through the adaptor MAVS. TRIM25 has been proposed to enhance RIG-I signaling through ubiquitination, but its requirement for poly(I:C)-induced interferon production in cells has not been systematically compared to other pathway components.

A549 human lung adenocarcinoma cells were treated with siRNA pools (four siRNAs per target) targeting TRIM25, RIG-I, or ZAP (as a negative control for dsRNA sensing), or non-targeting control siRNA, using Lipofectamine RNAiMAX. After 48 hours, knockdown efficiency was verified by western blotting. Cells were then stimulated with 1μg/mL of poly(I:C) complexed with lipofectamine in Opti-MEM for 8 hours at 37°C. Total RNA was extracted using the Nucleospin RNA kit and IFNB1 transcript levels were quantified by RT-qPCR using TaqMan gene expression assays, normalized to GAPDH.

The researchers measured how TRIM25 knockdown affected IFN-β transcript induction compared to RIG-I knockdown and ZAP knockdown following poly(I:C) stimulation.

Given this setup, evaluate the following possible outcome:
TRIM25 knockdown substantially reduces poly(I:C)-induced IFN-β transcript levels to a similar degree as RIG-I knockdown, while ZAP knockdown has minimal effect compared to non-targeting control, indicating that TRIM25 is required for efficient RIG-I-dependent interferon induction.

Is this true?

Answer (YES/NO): NO